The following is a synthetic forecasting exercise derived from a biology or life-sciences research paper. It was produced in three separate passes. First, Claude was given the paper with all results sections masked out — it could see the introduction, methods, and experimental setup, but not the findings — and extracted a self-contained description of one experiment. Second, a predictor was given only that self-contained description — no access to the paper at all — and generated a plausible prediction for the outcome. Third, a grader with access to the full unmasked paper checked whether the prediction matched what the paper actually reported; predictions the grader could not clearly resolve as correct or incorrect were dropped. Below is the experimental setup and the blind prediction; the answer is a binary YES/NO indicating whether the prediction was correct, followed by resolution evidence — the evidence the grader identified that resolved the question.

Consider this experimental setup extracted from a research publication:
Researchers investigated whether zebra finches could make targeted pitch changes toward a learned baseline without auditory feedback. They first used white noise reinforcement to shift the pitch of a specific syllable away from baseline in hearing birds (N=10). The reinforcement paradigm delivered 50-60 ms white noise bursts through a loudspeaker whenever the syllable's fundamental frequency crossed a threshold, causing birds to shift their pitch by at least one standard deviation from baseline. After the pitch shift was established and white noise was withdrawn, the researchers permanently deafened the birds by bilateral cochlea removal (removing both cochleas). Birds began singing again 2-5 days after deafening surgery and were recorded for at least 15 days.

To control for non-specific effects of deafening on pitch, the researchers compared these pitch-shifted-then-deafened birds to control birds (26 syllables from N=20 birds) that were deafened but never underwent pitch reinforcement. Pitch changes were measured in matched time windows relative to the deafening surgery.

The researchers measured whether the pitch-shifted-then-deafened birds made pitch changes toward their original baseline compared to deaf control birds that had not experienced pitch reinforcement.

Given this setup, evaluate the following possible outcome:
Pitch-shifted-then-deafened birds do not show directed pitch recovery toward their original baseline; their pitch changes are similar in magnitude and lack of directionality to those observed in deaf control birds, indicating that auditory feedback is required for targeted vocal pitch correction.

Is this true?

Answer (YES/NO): NO